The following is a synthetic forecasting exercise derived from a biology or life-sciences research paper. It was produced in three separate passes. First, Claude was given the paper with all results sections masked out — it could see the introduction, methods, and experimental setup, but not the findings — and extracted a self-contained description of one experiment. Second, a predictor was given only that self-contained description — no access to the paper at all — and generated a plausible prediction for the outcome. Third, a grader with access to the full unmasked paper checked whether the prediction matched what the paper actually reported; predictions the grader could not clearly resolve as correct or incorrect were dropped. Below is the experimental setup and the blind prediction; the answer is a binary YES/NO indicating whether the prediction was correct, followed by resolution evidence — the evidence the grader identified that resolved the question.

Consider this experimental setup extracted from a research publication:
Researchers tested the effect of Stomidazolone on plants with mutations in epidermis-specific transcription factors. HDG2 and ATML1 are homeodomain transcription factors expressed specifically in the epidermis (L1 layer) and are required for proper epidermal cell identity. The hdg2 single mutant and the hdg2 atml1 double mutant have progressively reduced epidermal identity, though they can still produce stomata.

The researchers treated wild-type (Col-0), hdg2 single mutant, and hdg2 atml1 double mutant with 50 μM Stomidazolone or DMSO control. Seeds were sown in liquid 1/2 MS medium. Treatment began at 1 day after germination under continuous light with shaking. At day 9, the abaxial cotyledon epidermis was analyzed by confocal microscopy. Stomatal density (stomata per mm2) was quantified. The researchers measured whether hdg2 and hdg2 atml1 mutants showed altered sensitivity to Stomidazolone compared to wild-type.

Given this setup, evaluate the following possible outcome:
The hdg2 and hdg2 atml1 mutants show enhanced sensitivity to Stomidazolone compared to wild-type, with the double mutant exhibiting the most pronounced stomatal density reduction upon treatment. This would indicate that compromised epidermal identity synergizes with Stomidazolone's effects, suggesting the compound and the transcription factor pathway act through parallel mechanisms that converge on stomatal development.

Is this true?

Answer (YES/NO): NO